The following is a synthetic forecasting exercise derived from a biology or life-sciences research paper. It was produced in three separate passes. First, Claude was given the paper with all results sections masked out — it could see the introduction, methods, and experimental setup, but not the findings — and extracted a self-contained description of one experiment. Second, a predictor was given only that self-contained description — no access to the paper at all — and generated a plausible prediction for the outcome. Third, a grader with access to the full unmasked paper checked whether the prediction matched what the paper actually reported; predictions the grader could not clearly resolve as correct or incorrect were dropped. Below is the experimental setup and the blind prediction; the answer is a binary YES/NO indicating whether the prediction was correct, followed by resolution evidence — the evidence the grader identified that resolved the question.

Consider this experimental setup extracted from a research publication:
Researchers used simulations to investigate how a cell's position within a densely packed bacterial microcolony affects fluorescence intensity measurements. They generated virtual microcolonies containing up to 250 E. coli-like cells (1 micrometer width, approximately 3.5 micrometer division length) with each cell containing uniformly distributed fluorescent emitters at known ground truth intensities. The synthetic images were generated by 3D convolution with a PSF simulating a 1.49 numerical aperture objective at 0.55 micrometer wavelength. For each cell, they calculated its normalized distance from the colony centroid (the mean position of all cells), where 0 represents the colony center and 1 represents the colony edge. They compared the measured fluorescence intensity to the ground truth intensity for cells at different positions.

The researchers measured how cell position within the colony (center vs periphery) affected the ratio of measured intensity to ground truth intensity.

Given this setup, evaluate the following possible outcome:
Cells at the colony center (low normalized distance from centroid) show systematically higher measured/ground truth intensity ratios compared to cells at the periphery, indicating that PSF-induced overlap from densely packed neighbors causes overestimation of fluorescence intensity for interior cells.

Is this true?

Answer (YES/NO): YES